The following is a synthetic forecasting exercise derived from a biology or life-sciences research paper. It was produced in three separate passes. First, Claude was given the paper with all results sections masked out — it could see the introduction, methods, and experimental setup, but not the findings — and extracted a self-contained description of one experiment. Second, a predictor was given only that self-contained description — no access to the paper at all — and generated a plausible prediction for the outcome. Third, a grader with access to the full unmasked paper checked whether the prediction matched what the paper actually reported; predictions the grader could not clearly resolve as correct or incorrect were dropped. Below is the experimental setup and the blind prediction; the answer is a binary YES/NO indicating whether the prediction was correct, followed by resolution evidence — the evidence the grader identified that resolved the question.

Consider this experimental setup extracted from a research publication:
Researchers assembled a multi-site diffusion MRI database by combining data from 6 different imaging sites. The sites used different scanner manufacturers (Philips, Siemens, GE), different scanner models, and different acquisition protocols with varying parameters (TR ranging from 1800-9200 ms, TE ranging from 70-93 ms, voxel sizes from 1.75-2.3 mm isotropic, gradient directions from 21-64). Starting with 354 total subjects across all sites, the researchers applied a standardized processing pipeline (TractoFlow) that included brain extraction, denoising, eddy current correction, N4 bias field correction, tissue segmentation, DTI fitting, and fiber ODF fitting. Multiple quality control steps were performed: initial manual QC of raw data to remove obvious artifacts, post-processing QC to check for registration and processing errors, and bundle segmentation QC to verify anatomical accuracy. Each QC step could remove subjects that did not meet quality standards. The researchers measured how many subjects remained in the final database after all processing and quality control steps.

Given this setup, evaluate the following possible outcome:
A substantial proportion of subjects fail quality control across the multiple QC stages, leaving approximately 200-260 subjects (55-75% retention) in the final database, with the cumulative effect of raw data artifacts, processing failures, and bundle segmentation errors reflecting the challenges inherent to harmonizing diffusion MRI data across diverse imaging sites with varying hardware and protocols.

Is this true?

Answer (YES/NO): NO